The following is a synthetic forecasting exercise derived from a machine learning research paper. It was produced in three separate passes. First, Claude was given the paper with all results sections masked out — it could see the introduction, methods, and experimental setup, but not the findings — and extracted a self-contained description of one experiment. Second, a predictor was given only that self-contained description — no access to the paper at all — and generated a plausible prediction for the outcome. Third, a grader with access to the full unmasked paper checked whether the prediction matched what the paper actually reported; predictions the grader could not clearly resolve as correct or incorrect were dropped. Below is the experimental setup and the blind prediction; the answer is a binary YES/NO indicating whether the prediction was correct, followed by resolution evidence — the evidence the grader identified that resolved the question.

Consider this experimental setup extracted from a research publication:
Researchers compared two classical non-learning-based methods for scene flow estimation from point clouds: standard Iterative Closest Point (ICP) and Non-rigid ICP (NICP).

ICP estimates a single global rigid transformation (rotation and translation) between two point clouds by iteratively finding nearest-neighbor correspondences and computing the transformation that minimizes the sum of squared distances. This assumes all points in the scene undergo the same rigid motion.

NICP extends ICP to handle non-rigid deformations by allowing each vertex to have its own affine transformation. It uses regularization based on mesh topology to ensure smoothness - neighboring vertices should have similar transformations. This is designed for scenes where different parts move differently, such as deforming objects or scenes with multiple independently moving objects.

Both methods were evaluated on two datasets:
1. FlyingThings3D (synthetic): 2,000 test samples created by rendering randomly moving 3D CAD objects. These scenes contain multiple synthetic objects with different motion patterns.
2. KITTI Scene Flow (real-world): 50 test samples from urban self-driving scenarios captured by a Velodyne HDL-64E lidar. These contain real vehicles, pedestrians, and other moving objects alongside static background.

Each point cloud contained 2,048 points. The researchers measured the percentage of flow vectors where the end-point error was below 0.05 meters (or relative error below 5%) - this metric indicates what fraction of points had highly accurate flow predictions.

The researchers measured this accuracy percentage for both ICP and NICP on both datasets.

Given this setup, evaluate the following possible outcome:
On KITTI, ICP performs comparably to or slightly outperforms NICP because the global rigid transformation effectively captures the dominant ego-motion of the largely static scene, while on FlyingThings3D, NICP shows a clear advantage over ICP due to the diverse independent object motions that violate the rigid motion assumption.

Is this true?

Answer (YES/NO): NO